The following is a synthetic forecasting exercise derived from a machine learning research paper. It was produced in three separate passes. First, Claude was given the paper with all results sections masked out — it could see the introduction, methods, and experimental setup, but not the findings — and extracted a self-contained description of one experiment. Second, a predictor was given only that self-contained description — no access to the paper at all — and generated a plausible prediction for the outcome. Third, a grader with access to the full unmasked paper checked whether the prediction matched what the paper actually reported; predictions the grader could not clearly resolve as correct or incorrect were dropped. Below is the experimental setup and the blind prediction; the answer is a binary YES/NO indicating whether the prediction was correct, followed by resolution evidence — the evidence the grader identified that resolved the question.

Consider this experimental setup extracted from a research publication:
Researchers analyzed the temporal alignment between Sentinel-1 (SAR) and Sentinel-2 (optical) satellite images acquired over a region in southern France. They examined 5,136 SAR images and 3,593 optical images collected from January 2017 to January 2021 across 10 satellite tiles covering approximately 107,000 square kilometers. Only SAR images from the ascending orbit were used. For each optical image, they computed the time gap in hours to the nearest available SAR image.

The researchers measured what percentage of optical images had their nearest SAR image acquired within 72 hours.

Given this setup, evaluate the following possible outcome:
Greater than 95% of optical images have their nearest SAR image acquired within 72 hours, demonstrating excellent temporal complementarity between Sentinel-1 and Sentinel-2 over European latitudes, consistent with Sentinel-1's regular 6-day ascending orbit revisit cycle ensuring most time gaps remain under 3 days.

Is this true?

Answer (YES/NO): YES